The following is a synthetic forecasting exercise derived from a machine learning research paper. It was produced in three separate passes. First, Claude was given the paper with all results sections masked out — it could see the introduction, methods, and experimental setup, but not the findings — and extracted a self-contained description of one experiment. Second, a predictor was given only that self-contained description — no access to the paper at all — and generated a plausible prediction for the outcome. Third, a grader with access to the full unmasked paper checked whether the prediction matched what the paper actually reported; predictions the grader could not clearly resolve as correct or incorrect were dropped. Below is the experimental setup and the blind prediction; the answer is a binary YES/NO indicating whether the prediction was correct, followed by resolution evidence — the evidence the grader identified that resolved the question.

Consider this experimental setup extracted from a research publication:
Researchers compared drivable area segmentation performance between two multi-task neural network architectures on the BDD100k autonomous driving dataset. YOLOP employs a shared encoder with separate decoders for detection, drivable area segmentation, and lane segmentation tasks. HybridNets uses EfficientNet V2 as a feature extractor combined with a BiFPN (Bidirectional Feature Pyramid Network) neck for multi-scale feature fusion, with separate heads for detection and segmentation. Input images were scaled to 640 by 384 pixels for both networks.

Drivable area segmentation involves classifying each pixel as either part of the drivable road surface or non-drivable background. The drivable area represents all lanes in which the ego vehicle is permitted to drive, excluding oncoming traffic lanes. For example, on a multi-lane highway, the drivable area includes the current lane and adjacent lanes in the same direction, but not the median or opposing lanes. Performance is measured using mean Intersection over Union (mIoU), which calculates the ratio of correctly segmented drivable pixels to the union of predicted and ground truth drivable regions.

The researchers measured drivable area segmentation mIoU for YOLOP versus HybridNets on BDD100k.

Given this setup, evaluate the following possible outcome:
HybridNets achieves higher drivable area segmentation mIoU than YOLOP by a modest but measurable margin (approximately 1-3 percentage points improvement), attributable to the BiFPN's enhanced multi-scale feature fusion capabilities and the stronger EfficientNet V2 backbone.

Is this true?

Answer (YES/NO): NO